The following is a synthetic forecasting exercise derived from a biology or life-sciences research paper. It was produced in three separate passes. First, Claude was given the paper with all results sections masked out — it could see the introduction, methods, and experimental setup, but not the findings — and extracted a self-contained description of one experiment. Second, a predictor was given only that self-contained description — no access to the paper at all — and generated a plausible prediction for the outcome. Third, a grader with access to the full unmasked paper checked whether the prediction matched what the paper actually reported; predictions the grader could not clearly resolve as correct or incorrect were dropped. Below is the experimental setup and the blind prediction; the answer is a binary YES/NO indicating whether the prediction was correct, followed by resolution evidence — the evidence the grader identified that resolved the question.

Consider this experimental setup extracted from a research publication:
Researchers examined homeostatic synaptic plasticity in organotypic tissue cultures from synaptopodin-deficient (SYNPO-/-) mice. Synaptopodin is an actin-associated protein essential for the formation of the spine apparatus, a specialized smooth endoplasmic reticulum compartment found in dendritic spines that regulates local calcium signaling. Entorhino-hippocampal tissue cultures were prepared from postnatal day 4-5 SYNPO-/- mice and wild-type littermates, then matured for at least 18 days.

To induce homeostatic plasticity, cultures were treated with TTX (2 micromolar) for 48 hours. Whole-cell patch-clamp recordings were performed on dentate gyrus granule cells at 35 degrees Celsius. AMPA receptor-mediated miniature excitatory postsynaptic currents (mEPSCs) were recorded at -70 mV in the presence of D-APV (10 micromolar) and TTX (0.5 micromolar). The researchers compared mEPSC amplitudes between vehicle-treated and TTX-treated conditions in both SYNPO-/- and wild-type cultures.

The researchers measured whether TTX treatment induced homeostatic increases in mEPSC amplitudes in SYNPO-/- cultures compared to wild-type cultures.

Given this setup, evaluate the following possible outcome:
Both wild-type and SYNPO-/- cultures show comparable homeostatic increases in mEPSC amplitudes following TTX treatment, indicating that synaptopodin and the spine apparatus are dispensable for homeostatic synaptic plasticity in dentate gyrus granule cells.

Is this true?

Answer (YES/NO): NO